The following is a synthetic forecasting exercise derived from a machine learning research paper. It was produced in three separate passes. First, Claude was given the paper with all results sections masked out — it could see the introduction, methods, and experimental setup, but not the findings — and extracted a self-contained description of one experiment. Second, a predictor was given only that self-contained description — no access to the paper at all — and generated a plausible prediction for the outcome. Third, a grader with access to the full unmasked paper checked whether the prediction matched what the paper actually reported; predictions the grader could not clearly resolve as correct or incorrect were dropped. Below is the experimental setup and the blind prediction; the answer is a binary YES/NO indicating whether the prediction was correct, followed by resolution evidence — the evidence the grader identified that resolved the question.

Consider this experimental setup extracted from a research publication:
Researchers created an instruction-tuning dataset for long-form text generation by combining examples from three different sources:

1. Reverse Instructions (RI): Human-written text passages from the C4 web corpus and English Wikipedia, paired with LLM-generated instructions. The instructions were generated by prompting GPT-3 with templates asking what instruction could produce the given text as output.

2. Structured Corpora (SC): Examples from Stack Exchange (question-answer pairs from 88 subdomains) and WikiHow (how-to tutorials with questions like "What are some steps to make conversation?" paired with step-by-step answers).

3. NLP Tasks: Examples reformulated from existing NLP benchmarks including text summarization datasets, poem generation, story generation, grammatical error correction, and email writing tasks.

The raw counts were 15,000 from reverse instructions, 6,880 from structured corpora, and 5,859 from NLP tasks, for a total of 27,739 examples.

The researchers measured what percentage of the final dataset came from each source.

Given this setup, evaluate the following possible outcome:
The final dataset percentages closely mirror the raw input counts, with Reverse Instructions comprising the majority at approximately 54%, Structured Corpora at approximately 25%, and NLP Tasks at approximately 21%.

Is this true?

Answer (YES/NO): YES